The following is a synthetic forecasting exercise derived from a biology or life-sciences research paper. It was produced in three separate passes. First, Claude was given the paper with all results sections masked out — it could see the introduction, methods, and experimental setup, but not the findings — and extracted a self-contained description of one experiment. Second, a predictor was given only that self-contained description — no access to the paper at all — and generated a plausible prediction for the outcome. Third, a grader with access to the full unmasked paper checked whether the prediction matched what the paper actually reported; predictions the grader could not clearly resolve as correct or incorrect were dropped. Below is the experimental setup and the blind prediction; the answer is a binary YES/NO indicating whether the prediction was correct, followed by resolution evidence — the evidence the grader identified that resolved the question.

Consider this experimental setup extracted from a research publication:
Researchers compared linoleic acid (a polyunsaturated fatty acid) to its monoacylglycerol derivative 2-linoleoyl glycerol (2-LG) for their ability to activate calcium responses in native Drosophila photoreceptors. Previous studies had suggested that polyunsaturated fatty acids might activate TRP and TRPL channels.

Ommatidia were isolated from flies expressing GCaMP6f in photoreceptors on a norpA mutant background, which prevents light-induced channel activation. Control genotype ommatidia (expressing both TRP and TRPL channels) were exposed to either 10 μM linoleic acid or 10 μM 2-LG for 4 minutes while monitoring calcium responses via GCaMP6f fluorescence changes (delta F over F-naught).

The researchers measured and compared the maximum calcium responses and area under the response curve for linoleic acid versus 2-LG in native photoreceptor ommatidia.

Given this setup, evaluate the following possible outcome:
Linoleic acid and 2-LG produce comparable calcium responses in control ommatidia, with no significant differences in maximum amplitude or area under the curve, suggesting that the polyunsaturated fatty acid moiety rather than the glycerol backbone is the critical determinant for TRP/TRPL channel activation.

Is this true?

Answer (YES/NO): YES